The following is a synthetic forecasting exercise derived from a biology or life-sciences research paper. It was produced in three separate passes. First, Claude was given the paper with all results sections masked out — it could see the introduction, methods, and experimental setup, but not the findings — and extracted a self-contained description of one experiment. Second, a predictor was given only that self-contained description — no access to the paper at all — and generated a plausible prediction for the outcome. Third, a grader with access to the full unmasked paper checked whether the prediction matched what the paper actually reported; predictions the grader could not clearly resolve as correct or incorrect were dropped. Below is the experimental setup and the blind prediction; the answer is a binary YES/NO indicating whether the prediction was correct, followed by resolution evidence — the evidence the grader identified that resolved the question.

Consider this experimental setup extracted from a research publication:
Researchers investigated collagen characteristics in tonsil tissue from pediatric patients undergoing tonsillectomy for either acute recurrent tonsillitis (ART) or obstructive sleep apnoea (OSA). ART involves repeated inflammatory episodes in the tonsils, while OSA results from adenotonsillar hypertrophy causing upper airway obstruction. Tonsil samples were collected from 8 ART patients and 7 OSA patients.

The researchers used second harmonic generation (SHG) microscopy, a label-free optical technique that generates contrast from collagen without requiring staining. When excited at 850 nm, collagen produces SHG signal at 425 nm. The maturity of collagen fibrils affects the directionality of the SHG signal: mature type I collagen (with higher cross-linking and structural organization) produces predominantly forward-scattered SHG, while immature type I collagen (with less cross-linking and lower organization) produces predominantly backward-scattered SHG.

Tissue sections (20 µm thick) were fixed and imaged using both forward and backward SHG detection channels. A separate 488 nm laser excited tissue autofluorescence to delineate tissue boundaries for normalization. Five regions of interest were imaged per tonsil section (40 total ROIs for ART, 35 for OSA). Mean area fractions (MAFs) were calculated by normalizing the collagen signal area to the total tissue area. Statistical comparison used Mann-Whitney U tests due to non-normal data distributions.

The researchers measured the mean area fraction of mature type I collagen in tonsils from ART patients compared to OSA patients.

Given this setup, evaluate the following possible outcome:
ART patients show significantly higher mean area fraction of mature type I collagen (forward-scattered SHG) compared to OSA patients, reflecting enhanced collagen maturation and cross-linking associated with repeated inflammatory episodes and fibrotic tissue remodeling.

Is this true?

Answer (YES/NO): NO